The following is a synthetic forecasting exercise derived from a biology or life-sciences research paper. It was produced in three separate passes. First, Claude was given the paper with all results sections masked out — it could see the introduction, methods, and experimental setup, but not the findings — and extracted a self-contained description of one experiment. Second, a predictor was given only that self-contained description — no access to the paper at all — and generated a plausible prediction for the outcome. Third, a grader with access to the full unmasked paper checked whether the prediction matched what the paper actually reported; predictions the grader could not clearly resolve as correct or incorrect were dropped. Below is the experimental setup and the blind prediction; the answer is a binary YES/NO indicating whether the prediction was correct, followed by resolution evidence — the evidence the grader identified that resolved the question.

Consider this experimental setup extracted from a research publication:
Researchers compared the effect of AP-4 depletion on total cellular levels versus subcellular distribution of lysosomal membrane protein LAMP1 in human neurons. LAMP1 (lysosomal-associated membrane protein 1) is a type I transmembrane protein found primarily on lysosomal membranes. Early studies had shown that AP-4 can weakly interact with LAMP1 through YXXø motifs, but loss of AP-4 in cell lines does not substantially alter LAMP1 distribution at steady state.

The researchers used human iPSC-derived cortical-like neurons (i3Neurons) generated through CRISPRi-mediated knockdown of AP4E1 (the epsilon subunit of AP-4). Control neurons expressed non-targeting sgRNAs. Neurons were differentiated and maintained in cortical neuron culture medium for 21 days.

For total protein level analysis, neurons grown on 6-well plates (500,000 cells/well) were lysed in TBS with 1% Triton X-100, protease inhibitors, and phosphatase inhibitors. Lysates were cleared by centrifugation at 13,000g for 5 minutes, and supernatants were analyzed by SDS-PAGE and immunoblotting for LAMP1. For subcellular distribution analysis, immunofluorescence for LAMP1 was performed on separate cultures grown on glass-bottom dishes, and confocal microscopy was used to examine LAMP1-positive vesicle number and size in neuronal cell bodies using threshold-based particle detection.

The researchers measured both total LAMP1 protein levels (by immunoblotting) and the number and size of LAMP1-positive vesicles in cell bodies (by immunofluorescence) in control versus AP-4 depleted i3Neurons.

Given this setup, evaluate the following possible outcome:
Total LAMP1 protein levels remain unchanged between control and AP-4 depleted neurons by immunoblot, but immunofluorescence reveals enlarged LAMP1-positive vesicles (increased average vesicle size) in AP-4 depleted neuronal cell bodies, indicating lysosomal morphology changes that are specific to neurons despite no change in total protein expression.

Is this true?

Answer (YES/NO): NO